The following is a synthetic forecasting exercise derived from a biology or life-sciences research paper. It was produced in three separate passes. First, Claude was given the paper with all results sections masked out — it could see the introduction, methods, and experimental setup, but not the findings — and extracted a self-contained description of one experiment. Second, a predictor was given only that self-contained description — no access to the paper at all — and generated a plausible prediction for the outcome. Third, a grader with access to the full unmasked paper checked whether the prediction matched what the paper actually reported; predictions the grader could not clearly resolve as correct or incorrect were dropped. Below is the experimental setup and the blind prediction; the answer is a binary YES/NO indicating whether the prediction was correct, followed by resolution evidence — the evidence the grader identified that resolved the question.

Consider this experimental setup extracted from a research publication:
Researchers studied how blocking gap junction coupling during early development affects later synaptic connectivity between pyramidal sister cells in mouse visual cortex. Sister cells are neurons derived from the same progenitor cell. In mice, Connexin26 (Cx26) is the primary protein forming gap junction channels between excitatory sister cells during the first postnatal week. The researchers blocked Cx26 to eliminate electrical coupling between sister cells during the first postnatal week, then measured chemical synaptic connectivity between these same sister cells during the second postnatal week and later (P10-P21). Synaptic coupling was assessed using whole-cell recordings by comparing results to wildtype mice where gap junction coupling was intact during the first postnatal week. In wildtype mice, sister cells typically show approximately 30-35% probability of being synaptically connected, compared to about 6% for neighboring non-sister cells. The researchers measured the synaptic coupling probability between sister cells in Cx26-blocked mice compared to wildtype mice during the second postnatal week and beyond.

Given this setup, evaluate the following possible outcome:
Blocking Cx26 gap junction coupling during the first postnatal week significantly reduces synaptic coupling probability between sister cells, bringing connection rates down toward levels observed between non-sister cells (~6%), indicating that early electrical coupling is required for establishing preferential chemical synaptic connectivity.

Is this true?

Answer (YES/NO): YES